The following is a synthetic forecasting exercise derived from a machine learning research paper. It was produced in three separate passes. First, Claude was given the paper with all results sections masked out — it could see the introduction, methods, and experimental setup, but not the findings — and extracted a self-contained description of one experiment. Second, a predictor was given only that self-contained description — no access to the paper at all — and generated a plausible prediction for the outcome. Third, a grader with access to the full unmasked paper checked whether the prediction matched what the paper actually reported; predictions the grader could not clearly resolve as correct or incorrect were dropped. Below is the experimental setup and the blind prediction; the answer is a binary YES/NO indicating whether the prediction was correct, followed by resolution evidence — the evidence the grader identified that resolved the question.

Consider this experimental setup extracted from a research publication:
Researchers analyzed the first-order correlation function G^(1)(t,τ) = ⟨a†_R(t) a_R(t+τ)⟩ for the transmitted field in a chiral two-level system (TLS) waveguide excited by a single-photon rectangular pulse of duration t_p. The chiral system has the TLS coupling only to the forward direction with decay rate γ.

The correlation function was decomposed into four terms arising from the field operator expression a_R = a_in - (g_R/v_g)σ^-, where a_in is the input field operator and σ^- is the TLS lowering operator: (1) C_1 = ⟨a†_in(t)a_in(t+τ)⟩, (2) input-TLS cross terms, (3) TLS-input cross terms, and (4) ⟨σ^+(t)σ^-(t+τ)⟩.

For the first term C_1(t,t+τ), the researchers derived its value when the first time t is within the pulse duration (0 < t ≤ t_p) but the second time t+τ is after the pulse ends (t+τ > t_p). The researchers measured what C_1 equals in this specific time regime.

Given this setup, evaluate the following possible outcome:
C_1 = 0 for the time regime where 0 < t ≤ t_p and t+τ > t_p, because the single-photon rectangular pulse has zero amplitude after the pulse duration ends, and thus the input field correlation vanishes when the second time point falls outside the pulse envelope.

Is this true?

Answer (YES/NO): YES